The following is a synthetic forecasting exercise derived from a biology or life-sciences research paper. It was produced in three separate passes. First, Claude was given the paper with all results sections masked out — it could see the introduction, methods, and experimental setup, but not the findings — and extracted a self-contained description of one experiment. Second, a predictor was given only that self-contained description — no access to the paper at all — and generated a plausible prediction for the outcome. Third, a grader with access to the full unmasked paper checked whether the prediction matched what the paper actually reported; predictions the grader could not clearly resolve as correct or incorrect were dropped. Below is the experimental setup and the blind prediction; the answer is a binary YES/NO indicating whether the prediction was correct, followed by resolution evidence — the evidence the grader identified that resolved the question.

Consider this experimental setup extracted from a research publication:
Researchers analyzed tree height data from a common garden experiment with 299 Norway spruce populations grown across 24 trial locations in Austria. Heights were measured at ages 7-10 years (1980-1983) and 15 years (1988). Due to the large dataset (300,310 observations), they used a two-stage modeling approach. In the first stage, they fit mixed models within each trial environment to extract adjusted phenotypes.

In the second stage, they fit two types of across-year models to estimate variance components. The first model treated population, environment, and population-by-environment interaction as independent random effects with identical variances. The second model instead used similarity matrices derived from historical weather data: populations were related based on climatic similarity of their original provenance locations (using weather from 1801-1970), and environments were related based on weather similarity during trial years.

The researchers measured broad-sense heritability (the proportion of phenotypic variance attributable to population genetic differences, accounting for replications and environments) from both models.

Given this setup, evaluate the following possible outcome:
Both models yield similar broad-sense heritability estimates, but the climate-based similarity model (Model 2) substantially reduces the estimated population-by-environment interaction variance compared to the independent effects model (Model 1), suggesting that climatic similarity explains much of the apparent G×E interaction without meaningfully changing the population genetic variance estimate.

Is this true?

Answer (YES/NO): NO